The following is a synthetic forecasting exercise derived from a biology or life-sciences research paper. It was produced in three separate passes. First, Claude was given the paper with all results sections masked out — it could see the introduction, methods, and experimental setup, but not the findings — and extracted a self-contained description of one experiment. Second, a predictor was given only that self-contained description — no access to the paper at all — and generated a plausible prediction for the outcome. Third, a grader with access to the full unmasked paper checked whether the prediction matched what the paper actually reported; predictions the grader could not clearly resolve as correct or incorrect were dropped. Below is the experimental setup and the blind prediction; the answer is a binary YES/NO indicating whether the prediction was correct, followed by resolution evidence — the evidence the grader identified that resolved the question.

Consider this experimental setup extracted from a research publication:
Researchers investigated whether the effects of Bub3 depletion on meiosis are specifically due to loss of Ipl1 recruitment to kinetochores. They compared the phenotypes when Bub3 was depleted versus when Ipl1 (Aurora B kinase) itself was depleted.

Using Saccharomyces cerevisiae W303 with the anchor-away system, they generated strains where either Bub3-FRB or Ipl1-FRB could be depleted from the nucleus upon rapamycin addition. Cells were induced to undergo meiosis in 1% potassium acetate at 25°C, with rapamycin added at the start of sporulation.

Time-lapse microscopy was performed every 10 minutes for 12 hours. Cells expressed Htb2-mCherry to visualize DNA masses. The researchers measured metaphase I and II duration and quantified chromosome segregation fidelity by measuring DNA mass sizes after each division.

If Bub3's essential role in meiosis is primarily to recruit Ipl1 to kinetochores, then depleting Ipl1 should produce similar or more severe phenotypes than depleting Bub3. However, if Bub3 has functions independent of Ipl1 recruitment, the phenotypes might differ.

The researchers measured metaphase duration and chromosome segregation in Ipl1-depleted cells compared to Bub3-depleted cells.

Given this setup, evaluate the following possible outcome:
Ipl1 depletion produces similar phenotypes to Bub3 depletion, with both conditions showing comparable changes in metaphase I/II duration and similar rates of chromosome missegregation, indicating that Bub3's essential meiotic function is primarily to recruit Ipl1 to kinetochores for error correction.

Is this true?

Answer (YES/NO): NO